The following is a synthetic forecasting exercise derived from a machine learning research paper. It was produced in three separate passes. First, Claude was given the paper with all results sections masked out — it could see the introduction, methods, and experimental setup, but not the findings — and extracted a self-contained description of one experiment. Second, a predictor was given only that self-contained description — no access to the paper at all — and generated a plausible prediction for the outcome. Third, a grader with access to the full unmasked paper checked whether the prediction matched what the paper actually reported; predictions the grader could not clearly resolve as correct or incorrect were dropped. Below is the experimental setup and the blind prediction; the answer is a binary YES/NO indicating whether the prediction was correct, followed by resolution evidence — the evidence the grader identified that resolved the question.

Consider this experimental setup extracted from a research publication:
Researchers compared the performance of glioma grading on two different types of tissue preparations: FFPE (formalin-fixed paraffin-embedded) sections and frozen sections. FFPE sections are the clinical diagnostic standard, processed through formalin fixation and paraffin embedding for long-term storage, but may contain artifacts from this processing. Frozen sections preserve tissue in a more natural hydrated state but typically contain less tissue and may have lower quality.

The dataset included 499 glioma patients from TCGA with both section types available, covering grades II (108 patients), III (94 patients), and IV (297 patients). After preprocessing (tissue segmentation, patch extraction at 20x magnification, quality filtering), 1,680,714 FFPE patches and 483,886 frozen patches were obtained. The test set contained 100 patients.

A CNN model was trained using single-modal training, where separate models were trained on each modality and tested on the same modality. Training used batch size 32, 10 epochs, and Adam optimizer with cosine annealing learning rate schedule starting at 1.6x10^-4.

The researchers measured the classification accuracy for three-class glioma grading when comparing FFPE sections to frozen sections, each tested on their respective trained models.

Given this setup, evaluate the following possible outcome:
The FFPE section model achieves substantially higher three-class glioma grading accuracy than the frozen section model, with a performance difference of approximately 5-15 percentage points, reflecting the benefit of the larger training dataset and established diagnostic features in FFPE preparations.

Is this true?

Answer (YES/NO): NO